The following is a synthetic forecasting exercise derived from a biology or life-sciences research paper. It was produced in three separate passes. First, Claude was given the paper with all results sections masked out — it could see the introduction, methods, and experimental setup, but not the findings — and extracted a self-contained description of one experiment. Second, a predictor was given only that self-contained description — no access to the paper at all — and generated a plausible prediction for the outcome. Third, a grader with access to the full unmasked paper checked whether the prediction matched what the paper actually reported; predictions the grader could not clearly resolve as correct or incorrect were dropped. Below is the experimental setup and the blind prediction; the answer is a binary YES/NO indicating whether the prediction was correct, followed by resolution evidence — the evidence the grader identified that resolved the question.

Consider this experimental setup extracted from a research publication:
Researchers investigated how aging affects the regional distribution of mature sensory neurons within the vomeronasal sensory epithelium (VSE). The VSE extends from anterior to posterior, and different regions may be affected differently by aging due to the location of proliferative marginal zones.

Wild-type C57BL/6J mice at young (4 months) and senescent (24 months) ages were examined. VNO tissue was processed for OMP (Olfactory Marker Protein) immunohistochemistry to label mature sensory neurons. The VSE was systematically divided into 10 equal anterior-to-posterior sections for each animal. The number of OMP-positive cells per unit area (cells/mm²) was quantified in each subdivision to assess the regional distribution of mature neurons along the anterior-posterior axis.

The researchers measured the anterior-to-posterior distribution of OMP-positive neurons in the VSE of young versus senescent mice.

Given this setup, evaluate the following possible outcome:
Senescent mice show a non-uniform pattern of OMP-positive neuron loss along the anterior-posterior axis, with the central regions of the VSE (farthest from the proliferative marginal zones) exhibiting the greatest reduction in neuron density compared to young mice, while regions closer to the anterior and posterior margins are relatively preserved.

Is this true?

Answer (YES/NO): NO